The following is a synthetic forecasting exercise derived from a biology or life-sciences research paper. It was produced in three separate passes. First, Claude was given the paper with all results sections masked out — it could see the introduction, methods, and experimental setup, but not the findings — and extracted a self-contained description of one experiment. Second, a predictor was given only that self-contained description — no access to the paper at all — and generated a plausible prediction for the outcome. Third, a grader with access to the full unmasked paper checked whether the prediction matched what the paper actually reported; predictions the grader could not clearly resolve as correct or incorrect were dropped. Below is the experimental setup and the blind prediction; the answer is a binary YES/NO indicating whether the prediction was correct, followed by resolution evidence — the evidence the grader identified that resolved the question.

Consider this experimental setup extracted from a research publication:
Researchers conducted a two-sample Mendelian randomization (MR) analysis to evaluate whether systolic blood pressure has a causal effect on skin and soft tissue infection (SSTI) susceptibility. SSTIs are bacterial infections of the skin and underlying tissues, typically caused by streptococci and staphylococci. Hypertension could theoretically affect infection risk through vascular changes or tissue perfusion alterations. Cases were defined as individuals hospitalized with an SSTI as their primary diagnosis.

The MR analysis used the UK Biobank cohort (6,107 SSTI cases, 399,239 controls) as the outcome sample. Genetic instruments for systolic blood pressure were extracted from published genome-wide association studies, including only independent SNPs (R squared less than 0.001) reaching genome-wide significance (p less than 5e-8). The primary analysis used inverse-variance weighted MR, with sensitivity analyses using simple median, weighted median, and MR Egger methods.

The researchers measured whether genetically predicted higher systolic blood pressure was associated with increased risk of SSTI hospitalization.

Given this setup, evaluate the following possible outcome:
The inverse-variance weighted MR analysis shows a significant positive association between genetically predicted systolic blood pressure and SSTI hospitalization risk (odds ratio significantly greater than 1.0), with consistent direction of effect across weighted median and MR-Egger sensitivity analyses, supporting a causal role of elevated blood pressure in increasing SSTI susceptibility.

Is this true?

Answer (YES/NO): NO